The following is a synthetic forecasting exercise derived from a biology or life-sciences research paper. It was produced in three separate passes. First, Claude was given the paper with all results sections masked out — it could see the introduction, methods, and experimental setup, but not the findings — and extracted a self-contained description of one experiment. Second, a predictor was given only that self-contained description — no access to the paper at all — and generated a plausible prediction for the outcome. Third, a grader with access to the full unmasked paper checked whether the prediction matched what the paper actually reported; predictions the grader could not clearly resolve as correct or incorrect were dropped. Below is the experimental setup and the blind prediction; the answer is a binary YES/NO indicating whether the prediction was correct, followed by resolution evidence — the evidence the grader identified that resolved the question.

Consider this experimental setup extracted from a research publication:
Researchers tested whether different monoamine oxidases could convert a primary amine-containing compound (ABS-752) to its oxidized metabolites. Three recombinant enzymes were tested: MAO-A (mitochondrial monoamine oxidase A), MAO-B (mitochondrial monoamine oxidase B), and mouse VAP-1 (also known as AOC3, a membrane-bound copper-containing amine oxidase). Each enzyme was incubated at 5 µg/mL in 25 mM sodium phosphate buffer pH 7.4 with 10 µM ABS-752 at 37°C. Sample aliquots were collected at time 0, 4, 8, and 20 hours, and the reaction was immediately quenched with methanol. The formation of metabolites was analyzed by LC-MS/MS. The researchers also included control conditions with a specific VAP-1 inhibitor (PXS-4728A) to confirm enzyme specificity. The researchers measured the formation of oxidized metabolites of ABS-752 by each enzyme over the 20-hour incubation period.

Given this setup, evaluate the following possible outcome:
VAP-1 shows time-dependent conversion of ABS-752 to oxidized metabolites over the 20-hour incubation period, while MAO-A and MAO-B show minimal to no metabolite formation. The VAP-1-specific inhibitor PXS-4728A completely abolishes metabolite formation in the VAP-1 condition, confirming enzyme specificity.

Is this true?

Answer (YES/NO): YES